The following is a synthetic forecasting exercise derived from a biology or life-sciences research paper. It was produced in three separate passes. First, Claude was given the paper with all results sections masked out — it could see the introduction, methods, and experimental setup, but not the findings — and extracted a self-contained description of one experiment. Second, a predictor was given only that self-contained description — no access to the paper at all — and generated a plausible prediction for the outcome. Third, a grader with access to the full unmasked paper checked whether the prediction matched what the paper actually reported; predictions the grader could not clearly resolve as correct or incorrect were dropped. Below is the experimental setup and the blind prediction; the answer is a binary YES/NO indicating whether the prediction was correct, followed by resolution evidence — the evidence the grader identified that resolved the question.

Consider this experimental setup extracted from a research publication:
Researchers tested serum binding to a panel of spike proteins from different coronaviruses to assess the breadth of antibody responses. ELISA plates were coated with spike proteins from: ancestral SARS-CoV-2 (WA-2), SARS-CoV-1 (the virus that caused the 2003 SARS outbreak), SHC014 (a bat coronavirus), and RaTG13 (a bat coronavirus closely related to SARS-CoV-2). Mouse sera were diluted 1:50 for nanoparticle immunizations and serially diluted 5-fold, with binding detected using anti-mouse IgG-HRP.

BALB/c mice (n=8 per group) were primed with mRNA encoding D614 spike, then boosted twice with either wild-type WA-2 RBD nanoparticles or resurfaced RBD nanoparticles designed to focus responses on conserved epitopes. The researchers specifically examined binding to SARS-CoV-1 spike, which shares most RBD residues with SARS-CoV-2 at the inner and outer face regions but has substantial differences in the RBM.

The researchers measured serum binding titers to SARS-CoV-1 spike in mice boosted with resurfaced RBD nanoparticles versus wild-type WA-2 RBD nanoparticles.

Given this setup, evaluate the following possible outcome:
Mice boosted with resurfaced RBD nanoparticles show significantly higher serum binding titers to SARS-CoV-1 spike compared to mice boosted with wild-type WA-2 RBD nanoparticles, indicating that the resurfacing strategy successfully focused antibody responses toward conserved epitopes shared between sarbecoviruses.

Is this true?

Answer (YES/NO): NO